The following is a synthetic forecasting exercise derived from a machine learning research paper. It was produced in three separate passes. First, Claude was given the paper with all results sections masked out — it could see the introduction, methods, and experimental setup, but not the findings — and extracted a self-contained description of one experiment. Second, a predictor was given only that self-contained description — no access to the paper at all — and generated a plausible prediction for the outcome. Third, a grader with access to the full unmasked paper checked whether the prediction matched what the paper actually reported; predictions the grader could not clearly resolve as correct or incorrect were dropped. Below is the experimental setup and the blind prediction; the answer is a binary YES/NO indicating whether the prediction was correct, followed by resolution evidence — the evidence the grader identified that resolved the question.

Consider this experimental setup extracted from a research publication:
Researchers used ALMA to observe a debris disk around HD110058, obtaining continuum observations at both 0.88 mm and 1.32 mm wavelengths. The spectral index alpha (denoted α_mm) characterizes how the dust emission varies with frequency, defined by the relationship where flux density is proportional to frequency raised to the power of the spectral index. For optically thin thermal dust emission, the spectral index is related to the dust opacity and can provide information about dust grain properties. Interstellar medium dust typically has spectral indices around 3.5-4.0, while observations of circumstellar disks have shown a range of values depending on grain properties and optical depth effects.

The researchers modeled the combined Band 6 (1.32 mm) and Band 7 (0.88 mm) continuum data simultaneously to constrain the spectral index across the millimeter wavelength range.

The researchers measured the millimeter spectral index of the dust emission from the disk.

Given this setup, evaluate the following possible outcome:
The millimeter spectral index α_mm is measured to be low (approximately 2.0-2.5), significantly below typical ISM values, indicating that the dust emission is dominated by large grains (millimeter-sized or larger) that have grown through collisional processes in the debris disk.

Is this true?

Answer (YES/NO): YES